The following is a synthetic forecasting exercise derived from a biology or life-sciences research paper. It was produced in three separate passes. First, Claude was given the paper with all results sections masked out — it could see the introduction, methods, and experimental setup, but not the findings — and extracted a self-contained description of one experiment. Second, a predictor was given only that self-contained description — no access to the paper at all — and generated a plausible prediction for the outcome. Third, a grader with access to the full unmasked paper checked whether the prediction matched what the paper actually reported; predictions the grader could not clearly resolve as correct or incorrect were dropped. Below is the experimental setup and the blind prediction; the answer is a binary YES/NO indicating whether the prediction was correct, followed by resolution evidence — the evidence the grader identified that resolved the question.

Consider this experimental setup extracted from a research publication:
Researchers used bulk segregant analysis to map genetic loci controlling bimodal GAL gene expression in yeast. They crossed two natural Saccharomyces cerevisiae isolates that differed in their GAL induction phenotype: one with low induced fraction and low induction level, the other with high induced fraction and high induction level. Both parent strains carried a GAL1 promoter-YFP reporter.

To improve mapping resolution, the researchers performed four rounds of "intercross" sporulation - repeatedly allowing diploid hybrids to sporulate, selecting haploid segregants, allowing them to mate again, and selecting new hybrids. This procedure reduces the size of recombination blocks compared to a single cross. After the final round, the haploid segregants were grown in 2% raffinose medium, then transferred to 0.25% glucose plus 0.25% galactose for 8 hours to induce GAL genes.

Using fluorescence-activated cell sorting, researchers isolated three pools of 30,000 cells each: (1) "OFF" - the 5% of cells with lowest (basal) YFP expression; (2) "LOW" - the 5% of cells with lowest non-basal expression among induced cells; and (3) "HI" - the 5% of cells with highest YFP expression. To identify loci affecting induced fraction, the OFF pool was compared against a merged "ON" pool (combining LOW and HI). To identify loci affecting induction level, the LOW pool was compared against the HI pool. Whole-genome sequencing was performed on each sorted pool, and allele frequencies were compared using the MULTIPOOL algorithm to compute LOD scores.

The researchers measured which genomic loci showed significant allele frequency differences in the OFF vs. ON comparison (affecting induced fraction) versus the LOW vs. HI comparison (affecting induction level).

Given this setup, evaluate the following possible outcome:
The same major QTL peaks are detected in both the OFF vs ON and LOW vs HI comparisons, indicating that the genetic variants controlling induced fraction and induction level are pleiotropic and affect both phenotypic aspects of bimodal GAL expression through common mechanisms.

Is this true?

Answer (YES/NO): NO